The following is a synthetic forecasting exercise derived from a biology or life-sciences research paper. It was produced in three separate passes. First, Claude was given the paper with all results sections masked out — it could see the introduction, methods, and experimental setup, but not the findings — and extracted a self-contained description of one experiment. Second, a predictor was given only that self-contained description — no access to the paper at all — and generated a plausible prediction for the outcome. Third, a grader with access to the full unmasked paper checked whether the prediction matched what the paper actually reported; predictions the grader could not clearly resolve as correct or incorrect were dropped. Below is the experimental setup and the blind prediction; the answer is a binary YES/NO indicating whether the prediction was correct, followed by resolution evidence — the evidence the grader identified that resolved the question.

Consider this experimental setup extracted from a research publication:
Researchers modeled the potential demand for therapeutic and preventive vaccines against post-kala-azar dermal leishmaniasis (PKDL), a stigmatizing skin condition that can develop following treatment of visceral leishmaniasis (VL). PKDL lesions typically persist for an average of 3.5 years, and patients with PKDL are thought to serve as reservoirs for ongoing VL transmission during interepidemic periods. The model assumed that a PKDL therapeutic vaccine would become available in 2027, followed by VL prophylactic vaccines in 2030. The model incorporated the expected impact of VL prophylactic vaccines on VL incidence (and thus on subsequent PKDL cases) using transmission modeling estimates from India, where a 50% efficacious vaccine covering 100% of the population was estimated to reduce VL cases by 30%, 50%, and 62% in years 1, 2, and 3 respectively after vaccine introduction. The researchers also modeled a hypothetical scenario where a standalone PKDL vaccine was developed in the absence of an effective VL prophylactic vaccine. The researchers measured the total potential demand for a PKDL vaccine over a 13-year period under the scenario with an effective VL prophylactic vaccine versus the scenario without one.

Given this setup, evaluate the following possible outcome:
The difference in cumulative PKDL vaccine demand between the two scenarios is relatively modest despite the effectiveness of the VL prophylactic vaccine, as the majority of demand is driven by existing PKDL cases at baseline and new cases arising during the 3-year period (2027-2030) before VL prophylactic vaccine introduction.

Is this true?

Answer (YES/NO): NO